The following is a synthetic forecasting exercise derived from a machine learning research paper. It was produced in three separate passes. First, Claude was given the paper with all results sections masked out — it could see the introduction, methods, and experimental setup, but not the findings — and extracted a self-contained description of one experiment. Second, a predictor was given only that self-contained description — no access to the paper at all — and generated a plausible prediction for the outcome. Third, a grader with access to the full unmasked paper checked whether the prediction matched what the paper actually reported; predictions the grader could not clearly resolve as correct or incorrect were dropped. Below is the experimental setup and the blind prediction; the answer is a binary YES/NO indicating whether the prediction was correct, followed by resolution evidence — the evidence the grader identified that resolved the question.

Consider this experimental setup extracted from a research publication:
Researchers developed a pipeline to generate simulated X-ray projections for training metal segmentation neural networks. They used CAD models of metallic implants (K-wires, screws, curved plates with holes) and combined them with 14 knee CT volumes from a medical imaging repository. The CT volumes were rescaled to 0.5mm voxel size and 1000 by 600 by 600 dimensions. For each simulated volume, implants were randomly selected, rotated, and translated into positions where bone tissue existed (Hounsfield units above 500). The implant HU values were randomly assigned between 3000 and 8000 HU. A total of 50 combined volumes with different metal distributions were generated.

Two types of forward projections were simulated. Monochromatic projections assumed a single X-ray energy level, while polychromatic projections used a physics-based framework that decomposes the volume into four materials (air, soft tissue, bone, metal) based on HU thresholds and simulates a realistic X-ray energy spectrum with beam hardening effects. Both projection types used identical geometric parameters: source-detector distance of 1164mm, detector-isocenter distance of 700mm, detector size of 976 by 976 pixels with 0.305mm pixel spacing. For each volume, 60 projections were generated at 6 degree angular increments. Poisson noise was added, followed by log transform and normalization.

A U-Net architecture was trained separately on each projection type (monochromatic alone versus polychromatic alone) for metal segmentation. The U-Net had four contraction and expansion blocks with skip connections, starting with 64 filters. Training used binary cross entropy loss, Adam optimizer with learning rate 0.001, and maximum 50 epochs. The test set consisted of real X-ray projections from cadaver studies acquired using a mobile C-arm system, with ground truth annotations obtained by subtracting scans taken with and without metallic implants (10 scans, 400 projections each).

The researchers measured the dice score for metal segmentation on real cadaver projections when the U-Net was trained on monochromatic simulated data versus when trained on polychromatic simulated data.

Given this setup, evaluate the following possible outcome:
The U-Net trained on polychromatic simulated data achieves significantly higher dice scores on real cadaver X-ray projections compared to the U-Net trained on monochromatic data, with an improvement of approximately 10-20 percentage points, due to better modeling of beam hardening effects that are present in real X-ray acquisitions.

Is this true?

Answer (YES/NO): NO